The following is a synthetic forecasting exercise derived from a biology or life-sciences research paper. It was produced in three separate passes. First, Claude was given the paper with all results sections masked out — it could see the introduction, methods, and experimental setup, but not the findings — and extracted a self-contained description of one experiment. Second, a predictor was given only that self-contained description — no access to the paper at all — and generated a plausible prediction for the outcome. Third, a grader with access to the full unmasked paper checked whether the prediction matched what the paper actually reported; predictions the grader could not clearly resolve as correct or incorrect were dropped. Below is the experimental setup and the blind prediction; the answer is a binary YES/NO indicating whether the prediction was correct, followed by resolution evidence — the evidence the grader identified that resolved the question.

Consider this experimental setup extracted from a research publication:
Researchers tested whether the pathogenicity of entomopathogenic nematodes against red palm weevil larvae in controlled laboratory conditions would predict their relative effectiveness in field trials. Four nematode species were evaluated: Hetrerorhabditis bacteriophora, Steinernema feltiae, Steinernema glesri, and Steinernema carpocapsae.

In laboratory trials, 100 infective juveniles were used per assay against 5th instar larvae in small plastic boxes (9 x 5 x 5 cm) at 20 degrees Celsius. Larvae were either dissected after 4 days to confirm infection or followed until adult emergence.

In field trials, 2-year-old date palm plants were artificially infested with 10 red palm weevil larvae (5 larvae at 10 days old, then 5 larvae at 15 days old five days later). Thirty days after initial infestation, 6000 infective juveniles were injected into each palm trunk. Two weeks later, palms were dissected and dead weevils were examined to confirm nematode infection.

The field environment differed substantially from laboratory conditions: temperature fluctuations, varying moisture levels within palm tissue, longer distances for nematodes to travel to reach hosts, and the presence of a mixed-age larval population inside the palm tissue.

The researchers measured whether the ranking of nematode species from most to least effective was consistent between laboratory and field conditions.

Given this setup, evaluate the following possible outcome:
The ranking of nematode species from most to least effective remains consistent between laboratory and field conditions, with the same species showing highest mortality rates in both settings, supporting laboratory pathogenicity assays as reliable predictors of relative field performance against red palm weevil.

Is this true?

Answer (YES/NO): YES